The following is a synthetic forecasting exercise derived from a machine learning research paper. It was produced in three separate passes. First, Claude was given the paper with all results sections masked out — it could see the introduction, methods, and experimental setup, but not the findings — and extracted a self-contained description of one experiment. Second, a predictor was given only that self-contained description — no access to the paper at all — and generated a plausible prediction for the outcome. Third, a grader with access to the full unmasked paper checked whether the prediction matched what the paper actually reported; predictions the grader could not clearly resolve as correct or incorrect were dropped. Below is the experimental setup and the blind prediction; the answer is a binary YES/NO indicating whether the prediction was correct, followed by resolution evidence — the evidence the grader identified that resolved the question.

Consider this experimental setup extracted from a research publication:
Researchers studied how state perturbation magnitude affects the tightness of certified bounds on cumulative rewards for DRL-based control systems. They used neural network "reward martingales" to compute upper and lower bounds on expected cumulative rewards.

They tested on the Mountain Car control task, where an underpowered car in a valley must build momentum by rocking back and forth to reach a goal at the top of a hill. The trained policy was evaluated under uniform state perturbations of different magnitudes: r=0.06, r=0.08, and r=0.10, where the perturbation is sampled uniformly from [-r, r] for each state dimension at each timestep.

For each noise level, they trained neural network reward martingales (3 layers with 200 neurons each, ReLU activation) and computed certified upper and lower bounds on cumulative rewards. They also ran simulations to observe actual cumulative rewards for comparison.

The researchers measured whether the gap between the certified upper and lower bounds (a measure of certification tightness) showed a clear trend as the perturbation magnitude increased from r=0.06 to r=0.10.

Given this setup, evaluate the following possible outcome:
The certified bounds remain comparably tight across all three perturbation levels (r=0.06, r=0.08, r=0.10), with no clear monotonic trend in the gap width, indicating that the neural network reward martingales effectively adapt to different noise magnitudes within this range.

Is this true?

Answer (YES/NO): YES